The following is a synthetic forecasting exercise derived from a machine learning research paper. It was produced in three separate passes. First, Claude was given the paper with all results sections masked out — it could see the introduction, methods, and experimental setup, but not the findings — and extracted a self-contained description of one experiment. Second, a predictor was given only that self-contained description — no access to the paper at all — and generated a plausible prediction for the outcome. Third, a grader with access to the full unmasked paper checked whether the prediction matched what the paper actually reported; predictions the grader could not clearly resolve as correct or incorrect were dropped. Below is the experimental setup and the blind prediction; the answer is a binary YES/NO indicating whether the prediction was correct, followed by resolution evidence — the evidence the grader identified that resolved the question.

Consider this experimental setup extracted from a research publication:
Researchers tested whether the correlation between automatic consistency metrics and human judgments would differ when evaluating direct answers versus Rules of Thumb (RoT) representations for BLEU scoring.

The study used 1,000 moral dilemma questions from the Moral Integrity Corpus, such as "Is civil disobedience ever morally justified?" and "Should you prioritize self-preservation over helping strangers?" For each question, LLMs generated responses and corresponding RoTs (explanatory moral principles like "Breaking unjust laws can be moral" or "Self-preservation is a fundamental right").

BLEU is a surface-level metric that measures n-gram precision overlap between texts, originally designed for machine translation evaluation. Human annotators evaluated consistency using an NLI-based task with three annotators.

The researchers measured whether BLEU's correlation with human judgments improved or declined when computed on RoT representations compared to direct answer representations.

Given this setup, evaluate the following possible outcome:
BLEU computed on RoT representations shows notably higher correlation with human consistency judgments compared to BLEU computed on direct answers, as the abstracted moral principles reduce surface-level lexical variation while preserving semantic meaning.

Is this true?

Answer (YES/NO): YES